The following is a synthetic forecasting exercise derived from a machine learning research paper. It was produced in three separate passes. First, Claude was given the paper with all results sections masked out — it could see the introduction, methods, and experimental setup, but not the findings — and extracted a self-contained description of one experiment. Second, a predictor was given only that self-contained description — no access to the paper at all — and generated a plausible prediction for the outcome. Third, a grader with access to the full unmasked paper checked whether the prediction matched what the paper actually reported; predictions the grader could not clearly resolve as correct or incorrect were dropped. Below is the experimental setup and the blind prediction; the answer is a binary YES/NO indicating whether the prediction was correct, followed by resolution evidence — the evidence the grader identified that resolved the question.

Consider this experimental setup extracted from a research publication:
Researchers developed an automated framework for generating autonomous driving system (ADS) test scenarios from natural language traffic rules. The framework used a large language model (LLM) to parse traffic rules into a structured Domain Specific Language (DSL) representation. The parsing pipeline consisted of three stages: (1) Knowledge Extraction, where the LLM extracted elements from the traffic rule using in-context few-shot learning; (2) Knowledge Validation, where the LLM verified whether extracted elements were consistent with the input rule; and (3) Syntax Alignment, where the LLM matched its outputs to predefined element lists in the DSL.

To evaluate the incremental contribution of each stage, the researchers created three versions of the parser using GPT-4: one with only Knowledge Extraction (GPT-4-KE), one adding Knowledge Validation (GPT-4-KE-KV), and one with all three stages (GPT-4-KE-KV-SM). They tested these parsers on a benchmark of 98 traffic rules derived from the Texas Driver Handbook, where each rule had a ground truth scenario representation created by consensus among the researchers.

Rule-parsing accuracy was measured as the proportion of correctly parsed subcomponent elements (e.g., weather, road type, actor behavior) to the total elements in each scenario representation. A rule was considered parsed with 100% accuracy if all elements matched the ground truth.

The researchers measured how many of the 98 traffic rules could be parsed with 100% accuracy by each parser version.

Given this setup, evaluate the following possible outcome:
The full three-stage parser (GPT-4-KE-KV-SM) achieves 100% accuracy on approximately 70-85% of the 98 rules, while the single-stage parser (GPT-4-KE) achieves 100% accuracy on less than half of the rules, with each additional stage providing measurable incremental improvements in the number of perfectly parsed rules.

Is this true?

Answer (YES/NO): NO